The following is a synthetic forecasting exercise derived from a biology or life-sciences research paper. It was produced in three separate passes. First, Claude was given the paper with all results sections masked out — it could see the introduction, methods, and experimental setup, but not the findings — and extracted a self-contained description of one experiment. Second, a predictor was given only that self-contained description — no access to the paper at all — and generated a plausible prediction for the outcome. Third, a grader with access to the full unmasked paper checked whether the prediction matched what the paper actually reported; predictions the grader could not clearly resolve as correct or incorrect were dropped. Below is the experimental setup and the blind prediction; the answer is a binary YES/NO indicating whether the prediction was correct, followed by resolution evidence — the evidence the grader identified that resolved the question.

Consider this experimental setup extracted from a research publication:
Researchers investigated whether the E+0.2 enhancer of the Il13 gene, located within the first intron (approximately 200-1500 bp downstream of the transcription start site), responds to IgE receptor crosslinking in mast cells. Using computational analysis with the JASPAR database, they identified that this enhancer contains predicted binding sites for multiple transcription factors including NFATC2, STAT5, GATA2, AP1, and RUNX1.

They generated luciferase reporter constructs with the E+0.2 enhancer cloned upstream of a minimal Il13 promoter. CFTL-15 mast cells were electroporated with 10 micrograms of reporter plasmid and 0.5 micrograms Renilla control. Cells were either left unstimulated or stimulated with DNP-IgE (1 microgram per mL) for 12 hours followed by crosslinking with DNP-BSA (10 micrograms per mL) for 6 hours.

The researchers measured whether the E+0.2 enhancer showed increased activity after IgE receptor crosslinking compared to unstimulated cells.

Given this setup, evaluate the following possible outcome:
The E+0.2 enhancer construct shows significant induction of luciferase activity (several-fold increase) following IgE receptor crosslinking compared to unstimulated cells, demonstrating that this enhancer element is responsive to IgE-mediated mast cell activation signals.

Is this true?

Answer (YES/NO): NO